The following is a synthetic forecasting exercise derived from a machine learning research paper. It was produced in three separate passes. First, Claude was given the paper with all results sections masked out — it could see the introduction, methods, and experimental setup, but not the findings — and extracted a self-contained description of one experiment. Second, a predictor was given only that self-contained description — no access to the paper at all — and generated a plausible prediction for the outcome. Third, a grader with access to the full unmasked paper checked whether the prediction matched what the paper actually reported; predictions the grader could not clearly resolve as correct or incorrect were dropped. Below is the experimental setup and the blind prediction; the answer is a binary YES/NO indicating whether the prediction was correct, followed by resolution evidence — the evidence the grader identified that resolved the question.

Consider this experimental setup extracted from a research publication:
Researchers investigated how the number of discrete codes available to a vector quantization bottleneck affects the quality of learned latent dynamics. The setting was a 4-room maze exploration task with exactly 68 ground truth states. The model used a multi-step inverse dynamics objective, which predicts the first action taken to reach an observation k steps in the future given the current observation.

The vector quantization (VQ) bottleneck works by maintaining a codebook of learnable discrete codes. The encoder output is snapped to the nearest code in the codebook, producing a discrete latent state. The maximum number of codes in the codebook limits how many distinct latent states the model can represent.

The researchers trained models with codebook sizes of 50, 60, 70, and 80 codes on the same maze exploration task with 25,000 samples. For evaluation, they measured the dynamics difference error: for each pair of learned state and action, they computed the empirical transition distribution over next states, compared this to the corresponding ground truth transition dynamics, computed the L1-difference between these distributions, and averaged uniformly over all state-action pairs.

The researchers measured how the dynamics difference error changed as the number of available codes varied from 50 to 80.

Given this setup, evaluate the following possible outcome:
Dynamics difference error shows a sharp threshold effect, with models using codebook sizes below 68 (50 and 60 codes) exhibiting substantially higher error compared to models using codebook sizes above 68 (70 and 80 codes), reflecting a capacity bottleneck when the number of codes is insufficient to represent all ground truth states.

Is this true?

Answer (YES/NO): NO